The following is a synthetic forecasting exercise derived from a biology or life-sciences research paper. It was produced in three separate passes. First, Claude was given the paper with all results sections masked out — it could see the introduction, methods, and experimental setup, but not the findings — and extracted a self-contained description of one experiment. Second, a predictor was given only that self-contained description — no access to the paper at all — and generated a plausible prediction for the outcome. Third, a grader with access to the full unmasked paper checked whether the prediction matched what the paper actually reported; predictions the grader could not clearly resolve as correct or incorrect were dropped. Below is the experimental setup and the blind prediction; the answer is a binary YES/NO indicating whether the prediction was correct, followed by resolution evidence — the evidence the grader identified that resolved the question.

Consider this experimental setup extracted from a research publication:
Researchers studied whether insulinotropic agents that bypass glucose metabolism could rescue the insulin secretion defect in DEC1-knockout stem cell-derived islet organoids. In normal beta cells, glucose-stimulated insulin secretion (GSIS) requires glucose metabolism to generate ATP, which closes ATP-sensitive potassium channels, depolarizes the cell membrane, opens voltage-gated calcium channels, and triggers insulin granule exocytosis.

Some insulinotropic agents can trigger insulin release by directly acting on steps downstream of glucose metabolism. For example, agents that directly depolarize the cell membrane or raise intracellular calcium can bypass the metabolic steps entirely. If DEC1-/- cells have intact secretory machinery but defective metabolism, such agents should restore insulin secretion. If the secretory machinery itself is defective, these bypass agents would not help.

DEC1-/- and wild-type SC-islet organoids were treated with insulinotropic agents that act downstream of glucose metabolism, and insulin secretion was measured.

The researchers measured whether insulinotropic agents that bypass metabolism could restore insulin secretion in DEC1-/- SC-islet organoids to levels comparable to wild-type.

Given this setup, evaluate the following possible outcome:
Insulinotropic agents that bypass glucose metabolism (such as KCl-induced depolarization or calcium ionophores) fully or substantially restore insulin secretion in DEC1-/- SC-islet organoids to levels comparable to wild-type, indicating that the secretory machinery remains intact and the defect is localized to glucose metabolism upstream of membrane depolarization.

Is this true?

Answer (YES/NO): NO